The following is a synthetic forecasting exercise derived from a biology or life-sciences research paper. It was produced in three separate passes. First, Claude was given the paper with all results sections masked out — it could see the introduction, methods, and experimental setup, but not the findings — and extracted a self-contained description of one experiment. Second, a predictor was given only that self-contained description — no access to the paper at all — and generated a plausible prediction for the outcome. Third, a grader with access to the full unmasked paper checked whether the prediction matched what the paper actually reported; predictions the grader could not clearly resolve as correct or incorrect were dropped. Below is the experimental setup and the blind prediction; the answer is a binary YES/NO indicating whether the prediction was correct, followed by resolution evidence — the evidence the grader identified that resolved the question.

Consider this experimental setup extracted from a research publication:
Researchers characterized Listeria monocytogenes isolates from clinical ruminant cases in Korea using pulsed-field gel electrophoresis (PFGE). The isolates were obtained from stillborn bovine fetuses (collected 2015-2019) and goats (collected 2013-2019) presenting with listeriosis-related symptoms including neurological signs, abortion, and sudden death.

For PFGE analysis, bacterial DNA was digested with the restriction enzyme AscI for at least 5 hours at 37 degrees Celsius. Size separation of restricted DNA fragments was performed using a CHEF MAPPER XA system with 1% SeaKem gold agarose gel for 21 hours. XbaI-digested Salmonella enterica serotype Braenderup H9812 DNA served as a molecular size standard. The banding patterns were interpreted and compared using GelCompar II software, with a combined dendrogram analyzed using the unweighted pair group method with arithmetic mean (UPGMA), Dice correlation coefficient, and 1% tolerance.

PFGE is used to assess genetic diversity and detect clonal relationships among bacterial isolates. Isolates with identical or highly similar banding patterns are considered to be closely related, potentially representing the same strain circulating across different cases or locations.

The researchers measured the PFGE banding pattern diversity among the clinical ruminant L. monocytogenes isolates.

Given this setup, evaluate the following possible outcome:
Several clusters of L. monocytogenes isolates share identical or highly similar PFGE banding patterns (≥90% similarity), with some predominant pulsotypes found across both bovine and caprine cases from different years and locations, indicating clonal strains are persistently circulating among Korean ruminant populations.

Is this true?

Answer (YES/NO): NO